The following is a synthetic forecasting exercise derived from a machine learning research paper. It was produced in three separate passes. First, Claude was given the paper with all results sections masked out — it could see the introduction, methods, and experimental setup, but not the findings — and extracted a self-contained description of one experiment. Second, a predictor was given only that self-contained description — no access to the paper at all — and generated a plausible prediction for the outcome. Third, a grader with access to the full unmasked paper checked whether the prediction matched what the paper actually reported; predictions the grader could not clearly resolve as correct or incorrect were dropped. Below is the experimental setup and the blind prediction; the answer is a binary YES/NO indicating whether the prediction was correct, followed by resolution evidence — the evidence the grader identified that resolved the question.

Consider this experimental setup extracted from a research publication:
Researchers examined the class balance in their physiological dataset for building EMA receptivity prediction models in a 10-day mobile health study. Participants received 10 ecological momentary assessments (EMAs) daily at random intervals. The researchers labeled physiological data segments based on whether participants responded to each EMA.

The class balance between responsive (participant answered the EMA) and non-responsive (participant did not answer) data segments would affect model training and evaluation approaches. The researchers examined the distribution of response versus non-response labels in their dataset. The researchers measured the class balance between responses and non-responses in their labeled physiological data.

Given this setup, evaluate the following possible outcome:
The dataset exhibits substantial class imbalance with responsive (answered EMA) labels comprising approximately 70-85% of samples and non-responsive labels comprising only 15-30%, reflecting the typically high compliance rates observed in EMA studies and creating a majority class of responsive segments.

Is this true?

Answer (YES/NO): YES